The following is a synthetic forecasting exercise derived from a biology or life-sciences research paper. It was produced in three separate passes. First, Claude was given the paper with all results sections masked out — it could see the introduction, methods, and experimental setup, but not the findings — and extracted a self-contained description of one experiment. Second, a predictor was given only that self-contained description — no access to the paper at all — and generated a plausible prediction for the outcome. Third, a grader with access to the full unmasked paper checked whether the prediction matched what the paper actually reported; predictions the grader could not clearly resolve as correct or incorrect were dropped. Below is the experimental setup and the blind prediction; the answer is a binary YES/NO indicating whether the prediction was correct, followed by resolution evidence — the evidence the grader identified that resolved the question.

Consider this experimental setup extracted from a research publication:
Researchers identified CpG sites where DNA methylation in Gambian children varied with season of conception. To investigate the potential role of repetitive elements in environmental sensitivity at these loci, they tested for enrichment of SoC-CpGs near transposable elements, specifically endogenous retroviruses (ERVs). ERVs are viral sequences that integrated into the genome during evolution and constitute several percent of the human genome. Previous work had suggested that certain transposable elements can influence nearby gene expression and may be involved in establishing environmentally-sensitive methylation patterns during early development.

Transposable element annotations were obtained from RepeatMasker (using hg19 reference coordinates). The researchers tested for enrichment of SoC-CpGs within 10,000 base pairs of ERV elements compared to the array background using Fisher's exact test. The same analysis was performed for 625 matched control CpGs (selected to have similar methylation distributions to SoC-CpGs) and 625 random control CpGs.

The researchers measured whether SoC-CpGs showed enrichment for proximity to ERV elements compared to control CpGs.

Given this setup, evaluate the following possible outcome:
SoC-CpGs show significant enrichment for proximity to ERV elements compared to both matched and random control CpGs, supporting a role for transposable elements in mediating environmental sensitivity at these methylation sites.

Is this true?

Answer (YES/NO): NO